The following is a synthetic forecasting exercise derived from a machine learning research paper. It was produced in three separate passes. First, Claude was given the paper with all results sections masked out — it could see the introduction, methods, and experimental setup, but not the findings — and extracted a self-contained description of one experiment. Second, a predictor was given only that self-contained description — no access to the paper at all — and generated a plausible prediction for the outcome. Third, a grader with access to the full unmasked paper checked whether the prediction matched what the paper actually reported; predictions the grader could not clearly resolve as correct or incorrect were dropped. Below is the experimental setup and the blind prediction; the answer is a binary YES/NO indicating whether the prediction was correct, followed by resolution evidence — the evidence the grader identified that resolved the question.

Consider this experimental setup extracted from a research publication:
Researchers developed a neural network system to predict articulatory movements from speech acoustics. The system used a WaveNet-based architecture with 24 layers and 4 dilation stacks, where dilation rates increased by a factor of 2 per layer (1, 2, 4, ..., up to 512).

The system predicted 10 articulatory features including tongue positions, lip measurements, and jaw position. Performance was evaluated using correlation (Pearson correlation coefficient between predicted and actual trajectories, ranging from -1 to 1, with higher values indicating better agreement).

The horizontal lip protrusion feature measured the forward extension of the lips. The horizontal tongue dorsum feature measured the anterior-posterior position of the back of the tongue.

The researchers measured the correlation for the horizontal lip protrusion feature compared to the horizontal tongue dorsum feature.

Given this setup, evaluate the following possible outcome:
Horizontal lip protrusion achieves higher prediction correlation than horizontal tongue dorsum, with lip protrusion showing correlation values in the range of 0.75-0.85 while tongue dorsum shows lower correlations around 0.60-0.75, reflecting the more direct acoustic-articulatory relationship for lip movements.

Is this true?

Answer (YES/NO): NO